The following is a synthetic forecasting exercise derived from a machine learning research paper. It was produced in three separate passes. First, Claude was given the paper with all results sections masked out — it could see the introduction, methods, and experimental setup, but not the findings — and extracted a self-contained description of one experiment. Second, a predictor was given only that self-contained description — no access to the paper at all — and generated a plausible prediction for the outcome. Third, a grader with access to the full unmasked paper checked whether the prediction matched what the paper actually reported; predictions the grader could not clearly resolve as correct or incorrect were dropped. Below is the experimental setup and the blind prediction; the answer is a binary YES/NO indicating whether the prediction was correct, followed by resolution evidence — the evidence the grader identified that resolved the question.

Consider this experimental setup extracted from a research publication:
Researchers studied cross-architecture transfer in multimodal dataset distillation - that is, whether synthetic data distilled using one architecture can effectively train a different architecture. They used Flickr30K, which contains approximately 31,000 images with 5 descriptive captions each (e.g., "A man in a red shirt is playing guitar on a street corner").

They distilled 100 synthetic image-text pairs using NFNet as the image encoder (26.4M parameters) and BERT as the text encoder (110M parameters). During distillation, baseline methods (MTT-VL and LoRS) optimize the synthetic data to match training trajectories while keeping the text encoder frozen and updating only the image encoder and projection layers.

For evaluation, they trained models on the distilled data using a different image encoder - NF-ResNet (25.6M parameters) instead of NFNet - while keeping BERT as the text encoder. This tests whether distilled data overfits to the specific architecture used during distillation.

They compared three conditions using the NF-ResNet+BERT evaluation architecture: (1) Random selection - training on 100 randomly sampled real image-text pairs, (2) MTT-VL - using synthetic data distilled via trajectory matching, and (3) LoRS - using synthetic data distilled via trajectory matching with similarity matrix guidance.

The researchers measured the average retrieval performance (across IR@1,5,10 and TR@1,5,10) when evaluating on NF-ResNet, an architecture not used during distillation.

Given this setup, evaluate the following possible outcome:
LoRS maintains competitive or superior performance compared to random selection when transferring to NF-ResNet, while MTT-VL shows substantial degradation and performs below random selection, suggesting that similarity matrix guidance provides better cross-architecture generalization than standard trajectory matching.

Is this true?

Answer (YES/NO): NO